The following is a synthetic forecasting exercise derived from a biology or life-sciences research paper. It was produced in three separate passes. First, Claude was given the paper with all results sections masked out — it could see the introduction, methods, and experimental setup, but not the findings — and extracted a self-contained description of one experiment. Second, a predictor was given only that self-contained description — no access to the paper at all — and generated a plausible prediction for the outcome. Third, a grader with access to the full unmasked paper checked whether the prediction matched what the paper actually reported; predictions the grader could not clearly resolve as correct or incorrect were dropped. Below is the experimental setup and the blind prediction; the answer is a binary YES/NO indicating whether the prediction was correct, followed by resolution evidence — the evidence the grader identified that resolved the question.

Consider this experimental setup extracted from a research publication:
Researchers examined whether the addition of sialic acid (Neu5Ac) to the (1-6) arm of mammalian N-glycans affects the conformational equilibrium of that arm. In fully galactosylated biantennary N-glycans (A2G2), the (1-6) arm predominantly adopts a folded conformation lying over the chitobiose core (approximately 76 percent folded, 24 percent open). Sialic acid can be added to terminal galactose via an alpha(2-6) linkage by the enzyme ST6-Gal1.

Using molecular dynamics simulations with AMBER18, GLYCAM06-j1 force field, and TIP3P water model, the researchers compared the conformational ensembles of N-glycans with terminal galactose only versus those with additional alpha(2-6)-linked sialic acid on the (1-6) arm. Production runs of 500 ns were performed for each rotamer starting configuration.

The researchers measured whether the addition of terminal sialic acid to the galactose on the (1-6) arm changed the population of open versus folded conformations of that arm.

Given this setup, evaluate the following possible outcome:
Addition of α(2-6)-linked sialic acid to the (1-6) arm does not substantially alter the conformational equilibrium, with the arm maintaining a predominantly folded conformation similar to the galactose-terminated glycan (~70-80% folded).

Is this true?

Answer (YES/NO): YES